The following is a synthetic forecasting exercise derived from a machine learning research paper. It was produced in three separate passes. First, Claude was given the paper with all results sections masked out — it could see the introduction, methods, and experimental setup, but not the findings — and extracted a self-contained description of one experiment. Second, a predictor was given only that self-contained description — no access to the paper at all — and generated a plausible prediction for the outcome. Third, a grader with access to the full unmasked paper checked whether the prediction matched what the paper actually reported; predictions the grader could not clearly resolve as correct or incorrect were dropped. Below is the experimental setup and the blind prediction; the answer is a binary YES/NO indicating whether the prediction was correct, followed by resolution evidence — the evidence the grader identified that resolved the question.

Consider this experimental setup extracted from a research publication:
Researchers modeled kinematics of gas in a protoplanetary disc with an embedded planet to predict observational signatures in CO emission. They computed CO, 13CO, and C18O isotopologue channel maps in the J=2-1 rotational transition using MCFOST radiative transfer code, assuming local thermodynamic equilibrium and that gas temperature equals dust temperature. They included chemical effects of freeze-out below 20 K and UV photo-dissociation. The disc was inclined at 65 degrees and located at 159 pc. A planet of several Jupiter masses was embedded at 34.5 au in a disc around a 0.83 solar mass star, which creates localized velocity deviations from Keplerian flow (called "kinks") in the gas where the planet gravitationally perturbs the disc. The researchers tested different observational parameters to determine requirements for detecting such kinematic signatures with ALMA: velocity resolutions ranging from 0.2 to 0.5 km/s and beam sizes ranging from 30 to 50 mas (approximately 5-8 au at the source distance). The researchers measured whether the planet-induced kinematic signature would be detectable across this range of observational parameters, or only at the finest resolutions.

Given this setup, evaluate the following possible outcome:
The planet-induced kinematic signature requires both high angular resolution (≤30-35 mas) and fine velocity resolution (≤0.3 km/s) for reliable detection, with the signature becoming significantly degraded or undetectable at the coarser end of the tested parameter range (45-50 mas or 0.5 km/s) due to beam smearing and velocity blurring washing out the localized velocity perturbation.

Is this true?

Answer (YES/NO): NO